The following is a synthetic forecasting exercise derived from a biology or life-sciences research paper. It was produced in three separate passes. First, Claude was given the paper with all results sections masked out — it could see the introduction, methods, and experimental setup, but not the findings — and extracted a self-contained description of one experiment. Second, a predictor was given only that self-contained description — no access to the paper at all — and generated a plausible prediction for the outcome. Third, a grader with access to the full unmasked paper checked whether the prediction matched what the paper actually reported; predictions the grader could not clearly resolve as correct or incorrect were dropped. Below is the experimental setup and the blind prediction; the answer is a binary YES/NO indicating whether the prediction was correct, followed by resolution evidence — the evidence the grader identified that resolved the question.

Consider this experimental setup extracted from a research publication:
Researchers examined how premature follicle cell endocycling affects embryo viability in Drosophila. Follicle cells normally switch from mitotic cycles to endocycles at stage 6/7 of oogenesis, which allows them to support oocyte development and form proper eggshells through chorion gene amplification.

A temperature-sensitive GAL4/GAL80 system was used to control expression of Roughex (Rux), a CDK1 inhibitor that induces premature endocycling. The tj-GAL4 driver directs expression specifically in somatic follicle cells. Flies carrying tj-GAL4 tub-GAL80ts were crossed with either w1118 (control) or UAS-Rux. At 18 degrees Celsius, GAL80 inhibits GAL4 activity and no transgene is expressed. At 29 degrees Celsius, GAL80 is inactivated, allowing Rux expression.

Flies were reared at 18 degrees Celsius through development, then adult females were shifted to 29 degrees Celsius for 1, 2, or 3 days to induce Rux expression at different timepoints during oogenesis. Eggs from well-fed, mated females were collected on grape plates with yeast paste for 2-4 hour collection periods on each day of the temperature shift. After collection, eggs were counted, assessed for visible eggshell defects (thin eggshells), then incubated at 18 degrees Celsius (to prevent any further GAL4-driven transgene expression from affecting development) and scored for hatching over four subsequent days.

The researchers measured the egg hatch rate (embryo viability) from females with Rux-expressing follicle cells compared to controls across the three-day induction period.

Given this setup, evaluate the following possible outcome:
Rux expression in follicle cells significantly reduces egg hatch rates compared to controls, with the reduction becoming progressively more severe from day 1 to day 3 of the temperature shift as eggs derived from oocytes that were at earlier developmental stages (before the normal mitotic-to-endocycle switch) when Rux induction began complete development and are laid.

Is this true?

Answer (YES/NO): YES